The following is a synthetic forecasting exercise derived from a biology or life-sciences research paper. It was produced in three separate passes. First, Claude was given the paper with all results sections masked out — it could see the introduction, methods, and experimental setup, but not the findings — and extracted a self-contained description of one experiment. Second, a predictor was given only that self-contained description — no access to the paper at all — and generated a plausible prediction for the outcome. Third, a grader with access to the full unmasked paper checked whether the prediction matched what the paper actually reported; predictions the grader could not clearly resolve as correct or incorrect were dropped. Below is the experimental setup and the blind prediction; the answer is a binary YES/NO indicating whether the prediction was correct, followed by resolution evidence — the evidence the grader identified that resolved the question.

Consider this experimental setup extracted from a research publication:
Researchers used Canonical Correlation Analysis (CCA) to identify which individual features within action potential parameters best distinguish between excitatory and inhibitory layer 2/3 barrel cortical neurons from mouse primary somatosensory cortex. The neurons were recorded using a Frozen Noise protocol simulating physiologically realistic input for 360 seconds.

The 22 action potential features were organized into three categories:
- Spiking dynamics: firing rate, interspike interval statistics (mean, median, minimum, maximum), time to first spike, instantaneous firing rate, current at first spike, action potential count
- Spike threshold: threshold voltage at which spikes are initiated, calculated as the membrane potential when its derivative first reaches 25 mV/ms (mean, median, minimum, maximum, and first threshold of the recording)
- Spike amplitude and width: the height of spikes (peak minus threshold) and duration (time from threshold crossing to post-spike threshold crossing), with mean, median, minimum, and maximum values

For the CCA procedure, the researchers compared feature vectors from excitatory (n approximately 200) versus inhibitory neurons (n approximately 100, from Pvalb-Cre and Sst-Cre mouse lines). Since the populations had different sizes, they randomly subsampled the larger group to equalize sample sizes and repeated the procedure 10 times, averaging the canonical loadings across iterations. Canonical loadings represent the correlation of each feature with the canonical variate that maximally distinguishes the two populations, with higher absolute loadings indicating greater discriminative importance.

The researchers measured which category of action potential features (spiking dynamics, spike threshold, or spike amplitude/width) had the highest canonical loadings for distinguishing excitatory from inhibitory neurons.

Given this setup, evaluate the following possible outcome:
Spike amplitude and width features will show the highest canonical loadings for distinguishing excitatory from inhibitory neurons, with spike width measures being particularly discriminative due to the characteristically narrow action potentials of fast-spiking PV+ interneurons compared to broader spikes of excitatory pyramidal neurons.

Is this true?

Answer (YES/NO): NO